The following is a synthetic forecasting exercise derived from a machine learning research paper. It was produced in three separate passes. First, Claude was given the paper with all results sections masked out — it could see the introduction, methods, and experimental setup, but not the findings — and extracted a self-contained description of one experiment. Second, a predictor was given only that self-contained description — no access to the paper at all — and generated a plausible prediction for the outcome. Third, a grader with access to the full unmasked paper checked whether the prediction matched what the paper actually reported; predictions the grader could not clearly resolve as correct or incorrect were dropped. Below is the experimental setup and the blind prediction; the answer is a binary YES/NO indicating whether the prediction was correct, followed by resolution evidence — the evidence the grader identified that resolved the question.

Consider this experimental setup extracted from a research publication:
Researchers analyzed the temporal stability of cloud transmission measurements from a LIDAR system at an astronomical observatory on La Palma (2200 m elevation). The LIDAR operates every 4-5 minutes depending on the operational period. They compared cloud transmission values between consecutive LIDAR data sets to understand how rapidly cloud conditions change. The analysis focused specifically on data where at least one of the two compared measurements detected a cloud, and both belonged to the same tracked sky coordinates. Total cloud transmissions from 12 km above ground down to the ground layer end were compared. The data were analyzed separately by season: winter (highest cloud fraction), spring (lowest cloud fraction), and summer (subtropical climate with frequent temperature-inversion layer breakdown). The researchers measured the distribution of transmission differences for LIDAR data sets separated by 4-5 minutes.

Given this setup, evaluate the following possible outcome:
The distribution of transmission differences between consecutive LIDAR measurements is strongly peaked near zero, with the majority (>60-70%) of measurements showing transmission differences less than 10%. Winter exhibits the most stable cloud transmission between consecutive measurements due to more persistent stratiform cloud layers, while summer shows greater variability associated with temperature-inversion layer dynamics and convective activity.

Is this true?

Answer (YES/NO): NO